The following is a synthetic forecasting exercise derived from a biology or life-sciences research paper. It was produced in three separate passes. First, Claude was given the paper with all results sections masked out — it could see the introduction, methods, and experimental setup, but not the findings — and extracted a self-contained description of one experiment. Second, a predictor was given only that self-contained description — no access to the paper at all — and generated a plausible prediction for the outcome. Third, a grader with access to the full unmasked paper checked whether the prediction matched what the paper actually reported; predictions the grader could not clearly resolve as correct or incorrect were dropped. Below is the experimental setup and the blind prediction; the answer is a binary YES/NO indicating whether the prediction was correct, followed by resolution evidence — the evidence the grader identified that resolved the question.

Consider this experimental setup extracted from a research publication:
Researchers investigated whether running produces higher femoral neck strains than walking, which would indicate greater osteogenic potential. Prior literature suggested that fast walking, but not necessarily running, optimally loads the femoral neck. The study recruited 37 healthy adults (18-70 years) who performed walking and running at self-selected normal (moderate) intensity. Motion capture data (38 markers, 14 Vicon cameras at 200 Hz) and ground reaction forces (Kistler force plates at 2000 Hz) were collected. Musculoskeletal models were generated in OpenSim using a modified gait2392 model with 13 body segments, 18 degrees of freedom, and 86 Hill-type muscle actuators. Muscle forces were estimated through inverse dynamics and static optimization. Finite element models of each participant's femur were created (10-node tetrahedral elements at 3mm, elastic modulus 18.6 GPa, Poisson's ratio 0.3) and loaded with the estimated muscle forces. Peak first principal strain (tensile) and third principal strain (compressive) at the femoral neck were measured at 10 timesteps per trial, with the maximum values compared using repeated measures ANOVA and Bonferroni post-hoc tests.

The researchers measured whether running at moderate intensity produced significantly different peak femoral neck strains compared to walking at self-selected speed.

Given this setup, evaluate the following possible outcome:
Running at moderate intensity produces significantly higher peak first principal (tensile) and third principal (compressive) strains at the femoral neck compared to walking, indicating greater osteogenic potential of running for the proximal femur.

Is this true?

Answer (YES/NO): YES